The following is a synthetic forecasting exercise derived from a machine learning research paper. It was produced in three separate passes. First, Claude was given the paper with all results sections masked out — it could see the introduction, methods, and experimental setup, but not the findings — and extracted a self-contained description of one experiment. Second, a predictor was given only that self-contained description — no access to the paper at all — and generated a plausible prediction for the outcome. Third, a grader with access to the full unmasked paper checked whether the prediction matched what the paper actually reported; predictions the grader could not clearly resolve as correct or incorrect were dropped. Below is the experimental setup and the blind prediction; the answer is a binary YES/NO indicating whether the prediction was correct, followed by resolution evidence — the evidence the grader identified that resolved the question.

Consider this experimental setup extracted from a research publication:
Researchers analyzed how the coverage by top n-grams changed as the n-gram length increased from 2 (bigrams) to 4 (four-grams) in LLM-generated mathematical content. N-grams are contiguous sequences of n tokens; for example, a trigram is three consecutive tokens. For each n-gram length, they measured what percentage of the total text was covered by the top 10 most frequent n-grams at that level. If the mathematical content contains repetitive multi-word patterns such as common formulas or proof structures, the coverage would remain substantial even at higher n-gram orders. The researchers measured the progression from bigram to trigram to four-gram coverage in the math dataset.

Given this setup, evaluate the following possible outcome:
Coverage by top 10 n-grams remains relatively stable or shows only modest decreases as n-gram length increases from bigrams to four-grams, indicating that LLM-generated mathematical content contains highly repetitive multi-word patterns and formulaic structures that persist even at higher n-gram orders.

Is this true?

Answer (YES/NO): NO